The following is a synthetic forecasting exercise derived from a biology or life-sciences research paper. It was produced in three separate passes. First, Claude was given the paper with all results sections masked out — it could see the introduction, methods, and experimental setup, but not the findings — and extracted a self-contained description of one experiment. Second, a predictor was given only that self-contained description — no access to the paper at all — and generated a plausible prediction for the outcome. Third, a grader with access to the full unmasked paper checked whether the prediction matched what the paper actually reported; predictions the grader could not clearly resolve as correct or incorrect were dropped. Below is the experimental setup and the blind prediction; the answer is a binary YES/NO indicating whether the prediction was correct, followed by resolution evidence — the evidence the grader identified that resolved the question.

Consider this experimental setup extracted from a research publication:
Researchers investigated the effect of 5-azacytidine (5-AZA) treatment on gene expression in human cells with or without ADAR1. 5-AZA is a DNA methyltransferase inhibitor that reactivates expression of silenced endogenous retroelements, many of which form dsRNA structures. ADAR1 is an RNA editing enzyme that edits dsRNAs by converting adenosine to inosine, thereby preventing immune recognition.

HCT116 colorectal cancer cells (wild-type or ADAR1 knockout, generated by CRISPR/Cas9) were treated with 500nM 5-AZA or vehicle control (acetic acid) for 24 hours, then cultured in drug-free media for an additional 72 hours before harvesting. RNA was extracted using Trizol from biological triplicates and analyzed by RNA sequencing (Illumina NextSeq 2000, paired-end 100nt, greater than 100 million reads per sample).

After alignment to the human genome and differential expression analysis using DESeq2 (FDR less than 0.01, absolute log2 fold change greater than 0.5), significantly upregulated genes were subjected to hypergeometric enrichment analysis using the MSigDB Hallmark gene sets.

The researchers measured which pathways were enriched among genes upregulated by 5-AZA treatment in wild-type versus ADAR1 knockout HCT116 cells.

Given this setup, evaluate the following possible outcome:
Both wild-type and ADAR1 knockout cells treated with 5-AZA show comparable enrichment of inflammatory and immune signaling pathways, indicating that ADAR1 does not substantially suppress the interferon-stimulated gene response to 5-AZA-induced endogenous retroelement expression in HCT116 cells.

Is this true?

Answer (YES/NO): NO